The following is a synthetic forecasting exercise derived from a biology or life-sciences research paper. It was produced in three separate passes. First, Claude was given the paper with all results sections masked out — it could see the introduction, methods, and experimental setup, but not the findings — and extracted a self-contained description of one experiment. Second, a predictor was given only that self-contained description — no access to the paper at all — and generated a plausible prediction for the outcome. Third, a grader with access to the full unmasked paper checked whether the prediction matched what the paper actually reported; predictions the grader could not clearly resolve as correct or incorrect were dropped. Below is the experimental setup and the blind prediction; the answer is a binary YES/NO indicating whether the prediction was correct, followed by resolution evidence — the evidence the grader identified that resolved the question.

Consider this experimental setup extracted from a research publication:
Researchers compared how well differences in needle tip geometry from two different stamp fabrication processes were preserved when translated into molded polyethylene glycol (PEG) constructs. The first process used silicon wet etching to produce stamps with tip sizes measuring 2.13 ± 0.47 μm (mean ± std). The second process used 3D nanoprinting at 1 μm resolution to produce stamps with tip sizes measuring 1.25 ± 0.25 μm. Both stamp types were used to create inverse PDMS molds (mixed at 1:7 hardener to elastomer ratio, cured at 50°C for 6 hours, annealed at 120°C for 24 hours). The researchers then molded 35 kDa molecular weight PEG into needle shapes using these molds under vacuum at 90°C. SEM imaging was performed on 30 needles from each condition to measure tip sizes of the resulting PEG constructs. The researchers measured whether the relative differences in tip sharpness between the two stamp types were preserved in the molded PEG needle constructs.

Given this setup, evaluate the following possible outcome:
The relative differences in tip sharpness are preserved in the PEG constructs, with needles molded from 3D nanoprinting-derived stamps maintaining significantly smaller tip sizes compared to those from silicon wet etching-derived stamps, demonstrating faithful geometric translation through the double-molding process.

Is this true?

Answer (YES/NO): YES